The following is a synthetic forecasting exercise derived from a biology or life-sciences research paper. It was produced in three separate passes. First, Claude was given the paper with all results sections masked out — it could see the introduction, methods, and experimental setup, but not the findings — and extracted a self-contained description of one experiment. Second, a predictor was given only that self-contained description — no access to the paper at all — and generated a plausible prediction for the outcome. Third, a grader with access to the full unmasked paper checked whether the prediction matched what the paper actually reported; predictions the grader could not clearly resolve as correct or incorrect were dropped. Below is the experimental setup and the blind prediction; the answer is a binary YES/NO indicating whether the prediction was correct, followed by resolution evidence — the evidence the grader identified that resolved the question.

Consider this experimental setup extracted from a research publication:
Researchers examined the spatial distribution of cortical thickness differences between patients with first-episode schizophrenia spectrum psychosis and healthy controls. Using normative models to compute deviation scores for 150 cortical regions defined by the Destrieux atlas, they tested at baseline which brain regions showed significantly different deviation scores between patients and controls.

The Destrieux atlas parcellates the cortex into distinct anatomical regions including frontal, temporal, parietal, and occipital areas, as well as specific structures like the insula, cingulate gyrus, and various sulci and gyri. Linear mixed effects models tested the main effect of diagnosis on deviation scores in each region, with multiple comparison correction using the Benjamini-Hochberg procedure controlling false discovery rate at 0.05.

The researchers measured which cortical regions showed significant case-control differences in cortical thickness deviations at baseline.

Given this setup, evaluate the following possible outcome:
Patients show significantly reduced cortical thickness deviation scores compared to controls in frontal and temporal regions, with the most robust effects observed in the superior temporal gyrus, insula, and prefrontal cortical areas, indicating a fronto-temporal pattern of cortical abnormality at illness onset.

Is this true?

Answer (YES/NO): NO